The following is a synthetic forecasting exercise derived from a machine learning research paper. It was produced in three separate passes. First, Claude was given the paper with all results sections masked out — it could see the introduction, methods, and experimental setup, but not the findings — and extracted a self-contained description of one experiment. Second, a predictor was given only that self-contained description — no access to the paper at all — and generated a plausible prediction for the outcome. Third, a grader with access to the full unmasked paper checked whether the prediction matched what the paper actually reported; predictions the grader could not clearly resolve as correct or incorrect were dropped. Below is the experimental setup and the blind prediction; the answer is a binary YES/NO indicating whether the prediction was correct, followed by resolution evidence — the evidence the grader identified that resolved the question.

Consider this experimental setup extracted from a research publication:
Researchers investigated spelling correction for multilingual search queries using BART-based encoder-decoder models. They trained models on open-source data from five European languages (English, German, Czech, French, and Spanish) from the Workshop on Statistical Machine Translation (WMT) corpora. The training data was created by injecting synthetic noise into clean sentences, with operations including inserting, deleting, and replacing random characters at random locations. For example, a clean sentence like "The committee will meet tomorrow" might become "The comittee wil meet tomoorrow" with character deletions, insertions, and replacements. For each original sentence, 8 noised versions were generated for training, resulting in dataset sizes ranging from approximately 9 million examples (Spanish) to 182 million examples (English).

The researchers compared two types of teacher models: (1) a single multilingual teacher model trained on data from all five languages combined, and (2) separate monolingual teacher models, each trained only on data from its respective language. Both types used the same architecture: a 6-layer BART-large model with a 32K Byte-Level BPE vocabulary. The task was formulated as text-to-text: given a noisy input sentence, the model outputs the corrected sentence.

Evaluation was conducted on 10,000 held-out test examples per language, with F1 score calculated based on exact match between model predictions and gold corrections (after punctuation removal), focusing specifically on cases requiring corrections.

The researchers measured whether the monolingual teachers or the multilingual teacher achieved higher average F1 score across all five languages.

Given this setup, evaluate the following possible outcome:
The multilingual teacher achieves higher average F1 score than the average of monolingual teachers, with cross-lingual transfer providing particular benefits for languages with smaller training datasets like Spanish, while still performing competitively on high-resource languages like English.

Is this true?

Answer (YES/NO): YES